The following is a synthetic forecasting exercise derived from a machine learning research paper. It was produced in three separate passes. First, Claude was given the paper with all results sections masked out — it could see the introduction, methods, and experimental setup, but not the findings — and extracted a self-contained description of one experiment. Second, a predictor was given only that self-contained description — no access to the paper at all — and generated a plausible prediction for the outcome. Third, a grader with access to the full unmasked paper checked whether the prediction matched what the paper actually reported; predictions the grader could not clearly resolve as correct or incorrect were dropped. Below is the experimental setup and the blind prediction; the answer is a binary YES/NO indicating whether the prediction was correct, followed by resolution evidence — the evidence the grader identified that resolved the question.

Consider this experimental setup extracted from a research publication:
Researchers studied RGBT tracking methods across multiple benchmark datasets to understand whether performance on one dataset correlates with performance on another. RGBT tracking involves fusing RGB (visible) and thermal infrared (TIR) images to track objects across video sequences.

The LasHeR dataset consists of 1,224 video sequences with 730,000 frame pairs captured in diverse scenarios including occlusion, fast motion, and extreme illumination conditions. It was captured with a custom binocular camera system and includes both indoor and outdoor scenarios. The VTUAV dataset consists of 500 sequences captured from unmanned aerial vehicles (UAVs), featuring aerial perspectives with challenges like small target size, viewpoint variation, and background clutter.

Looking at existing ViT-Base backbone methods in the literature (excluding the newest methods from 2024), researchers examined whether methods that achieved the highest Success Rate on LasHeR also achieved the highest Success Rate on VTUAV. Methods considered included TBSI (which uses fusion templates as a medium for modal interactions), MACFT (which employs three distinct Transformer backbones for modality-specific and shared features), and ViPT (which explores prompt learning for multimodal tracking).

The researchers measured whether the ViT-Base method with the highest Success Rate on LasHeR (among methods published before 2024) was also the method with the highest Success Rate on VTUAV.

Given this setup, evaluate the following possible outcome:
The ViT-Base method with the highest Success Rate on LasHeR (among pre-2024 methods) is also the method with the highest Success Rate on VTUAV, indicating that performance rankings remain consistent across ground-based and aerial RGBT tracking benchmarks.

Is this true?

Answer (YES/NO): NO